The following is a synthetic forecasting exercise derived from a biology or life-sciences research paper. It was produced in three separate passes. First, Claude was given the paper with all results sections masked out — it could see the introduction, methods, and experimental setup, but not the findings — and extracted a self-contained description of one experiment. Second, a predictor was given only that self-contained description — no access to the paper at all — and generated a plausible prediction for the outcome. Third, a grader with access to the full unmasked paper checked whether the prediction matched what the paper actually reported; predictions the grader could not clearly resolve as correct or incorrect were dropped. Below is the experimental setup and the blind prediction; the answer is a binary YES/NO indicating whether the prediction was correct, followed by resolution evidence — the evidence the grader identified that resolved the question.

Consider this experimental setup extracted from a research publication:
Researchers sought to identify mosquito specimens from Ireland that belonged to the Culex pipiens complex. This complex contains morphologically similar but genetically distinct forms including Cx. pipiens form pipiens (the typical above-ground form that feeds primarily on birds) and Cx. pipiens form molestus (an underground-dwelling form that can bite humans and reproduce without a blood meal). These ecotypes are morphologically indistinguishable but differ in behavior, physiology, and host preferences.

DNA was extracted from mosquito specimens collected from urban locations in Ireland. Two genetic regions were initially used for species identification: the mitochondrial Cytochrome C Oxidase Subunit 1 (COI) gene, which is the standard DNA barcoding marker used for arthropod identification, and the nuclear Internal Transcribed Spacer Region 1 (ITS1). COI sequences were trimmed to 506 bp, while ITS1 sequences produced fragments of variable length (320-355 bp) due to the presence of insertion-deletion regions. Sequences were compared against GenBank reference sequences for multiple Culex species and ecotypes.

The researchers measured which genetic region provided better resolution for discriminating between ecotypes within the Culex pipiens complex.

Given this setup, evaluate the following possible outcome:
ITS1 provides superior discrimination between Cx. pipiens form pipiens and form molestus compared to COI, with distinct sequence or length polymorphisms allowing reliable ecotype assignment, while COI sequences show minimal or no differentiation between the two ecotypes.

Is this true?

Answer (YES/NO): YES